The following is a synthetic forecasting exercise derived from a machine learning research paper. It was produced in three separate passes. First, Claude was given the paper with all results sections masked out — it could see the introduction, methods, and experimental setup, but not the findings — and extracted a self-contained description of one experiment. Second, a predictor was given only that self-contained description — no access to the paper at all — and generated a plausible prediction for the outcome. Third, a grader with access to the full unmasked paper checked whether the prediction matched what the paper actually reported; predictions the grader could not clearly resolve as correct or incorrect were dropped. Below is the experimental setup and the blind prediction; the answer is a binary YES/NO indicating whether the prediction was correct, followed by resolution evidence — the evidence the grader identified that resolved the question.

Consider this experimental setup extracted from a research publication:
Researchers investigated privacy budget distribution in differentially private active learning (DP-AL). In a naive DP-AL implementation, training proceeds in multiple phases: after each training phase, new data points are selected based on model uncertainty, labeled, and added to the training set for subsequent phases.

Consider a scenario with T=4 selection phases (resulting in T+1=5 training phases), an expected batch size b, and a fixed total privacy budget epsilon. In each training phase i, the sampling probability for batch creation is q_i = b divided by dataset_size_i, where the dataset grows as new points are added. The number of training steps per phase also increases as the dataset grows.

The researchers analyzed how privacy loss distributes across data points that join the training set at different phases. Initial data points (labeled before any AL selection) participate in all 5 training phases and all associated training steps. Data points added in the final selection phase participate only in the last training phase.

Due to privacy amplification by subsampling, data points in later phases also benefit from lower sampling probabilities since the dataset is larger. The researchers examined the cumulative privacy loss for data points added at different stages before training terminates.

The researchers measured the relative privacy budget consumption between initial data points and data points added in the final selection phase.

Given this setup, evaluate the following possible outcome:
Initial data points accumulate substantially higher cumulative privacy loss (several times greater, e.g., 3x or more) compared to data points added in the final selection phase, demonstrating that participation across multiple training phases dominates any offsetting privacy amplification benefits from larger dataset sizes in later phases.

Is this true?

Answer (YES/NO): YES